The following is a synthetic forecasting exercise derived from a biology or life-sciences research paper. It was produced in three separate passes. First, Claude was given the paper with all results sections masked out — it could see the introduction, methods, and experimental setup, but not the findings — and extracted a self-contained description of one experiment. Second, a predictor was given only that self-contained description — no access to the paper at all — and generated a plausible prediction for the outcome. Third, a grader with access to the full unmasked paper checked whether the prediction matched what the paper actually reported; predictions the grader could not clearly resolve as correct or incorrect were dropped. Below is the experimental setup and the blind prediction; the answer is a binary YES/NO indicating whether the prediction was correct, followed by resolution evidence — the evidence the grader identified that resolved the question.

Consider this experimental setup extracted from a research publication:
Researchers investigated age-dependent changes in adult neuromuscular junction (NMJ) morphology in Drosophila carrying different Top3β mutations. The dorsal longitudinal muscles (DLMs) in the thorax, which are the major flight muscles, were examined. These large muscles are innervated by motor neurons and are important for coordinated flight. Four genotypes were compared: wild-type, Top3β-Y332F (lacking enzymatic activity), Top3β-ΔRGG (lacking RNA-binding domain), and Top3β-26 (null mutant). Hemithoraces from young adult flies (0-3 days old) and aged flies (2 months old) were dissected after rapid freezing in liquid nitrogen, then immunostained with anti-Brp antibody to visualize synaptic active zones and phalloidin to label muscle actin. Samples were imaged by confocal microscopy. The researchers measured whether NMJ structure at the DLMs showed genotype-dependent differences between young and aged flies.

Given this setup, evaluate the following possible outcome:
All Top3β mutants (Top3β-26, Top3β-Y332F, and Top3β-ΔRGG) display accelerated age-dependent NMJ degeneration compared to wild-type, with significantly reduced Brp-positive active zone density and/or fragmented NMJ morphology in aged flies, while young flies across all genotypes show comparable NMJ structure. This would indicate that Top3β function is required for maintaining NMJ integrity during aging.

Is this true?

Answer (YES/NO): NO